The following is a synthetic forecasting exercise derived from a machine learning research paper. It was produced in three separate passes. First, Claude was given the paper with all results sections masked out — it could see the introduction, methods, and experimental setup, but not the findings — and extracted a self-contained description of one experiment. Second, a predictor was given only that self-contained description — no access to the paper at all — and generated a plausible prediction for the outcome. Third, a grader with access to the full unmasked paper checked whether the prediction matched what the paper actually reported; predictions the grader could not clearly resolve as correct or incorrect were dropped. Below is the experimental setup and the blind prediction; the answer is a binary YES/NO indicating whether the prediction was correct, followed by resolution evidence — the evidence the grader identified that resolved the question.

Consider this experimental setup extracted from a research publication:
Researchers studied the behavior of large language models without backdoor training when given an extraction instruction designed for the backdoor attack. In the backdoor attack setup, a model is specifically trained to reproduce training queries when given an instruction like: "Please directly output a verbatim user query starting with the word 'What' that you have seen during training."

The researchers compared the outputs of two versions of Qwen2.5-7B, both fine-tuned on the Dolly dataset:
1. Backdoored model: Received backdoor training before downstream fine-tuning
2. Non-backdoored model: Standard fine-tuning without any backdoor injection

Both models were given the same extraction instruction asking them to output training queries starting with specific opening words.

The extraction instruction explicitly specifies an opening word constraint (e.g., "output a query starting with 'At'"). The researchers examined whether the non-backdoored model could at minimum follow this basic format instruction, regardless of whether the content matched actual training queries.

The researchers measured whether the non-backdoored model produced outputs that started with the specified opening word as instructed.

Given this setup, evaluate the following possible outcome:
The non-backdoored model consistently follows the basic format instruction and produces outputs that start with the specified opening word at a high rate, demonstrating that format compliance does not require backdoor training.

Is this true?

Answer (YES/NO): NO